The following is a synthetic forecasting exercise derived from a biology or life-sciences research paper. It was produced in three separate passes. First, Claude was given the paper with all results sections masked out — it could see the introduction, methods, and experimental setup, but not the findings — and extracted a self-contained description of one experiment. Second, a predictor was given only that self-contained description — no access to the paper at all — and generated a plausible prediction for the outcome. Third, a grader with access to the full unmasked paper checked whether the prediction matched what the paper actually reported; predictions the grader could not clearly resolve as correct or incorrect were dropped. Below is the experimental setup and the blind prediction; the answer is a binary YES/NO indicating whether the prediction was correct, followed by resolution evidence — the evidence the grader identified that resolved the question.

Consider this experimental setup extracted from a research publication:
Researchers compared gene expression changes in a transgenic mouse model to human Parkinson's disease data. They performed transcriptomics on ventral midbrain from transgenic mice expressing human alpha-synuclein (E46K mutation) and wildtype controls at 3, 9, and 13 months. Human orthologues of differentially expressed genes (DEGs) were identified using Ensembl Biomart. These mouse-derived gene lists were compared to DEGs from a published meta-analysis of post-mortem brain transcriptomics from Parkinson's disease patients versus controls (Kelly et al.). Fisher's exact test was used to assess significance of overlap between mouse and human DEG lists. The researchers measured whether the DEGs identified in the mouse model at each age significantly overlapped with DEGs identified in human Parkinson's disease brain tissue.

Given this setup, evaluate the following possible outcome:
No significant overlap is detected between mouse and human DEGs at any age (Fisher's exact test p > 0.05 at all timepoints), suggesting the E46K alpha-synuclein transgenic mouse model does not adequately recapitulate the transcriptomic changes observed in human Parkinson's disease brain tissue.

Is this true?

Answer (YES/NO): NO